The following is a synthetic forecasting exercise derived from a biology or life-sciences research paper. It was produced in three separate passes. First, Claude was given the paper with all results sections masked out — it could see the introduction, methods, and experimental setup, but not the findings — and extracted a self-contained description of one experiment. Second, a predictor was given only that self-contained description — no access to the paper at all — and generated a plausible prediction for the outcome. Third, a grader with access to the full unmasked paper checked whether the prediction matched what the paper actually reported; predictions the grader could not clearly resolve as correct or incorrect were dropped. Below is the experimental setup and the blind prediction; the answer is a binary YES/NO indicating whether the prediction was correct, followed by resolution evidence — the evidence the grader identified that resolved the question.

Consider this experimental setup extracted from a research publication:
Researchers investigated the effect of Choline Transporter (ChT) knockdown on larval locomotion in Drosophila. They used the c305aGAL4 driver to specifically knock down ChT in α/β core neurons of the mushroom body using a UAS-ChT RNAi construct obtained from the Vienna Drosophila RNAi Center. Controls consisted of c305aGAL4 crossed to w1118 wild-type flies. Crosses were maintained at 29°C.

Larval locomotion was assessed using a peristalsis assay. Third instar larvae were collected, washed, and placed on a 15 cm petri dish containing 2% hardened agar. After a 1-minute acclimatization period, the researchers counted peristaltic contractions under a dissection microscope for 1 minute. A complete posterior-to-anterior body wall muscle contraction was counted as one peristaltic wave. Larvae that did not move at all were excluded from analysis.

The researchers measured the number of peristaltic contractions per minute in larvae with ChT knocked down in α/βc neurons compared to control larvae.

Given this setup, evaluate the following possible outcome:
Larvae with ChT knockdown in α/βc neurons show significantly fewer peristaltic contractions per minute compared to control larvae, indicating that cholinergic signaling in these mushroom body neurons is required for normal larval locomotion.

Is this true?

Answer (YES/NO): NO